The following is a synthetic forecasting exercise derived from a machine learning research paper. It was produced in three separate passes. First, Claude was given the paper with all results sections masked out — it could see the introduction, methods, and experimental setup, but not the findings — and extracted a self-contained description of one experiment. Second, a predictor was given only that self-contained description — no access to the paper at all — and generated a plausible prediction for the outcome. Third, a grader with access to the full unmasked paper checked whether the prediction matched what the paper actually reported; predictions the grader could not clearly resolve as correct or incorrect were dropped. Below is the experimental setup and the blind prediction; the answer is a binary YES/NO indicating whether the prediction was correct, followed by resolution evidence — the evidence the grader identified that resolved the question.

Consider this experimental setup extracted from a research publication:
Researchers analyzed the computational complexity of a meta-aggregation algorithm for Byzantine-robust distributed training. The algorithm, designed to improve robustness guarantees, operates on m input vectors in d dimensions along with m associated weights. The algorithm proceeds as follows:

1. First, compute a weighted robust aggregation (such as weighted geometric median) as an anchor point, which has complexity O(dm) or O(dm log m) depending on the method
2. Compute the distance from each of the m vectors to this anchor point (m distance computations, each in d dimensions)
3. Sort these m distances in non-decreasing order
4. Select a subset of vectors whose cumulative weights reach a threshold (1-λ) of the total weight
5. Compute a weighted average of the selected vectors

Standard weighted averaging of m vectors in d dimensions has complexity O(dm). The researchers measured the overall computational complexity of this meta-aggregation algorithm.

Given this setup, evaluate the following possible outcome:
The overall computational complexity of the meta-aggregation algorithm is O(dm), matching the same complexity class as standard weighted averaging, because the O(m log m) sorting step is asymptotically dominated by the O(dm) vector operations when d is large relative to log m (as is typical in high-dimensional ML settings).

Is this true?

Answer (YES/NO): NO